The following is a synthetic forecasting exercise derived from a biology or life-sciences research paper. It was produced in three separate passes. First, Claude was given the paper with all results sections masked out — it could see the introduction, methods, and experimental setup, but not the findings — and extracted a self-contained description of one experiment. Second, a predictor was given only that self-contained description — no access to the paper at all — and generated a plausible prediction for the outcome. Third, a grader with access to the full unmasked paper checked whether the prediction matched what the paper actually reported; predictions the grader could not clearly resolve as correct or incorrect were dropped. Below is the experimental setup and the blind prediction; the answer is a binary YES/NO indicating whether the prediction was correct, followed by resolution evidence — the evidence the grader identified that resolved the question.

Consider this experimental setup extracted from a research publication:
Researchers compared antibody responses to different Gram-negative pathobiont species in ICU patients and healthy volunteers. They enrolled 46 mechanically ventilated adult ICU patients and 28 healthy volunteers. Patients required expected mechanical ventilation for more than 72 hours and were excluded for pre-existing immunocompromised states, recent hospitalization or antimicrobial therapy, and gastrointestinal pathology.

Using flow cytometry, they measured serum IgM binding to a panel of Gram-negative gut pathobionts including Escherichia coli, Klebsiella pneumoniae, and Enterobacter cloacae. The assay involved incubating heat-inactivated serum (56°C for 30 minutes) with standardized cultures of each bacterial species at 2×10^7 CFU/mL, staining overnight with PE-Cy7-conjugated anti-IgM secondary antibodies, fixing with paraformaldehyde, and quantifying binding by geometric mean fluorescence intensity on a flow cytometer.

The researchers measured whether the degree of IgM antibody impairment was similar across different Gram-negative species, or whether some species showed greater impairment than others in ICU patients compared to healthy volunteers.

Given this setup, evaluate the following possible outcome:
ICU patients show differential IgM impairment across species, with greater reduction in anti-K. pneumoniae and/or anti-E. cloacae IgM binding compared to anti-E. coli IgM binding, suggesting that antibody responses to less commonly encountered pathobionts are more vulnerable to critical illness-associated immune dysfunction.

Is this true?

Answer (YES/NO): NO